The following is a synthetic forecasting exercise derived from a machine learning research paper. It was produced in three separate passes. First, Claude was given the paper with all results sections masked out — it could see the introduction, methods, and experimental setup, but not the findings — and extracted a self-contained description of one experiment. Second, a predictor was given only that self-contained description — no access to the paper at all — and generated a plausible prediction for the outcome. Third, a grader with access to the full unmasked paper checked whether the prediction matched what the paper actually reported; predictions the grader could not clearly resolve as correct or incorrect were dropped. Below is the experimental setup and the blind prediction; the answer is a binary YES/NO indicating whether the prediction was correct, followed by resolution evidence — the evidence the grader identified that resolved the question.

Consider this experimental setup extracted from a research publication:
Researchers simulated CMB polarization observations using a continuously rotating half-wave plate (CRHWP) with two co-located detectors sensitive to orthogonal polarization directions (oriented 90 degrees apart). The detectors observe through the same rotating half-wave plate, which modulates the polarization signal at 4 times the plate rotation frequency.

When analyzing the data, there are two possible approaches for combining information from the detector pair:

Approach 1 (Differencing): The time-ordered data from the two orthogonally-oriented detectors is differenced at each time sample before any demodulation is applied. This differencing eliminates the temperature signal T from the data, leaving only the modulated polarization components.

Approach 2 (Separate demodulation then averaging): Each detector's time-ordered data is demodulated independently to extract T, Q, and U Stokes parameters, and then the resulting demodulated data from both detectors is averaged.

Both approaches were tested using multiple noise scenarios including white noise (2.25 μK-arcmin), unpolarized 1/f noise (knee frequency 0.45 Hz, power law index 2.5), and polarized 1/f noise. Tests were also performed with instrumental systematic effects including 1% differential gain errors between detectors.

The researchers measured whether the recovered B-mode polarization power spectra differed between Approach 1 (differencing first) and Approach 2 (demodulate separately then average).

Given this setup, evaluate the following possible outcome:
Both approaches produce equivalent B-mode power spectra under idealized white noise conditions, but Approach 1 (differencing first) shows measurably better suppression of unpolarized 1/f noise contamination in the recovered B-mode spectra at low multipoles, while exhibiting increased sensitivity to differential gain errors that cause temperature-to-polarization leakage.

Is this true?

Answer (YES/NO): NO